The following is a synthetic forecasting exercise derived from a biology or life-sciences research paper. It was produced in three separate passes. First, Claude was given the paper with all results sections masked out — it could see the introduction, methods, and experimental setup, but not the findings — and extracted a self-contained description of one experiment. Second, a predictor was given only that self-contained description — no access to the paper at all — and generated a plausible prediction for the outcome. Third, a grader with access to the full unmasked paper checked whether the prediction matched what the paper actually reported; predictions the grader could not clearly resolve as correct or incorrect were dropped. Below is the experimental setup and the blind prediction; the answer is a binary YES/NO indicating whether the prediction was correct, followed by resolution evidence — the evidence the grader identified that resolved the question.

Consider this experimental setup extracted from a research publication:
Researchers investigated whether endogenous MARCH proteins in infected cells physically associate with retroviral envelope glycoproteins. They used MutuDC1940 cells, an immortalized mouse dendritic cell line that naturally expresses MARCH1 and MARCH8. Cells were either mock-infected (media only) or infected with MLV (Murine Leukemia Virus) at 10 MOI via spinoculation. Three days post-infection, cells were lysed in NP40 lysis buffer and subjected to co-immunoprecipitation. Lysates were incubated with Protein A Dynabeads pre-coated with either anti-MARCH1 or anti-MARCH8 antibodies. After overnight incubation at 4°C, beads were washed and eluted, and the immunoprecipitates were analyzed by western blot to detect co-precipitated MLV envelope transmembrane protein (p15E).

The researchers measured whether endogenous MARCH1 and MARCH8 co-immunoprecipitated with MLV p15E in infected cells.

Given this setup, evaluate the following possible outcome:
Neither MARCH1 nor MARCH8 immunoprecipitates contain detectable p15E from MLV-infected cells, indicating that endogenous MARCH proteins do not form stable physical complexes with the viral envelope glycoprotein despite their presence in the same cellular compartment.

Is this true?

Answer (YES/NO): NO